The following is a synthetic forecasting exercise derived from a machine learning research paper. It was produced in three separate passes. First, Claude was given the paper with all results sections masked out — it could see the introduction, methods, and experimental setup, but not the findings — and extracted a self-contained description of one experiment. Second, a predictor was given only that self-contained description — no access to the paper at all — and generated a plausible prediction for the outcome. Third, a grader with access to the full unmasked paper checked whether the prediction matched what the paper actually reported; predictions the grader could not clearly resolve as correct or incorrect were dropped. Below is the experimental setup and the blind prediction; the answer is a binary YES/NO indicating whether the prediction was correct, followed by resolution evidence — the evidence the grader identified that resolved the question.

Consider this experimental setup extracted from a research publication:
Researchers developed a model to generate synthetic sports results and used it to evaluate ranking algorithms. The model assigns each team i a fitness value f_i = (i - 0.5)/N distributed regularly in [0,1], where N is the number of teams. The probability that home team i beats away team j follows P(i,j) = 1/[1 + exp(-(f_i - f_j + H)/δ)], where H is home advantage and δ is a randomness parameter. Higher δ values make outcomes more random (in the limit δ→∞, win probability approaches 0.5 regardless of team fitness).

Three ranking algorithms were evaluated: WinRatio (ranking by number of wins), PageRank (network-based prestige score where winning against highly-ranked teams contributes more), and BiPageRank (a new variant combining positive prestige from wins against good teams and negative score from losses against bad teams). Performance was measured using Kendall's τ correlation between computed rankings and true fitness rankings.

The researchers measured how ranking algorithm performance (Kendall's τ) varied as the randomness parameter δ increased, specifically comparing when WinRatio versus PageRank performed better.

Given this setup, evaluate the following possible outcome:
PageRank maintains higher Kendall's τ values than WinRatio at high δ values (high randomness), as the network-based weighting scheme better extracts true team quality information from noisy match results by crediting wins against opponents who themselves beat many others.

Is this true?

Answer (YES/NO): NO